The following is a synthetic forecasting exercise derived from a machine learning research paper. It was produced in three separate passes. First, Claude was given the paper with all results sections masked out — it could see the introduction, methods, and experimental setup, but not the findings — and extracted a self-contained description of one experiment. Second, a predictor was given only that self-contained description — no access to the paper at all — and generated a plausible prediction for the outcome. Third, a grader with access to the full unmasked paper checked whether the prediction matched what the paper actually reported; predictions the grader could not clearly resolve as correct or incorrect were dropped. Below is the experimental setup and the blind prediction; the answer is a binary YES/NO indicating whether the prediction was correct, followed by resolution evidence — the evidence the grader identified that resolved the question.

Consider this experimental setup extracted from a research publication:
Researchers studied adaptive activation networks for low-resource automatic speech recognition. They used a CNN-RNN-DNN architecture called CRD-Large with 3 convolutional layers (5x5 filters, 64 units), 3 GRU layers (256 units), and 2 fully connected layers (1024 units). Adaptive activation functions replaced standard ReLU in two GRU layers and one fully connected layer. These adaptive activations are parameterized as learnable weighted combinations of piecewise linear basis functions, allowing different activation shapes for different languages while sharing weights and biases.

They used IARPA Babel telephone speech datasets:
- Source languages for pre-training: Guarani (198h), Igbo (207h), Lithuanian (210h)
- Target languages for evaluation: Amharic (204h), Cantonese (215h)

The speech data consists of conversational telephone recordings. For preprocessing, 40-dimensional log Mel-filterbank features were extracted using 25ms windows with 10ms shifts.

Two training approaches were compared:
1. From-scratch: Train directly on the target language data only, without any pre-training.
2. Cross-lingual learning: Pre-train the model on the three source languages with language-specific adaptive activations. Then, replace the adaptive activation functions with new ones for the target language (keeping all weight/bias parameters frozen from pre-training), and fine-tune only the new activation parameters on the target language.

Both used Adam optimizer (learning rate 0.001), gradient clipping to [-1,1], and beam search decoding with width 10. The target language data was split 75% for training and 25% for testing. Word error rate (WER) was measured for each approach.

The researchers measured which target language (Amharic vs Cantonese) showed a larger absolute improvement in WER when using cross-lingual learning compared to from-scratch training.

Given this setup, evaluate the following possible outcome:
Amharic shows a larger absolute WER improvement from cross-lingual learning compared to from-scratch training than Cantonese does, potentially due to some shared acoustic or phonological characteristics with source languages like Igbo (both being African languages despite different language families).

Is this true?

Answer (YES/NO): NO